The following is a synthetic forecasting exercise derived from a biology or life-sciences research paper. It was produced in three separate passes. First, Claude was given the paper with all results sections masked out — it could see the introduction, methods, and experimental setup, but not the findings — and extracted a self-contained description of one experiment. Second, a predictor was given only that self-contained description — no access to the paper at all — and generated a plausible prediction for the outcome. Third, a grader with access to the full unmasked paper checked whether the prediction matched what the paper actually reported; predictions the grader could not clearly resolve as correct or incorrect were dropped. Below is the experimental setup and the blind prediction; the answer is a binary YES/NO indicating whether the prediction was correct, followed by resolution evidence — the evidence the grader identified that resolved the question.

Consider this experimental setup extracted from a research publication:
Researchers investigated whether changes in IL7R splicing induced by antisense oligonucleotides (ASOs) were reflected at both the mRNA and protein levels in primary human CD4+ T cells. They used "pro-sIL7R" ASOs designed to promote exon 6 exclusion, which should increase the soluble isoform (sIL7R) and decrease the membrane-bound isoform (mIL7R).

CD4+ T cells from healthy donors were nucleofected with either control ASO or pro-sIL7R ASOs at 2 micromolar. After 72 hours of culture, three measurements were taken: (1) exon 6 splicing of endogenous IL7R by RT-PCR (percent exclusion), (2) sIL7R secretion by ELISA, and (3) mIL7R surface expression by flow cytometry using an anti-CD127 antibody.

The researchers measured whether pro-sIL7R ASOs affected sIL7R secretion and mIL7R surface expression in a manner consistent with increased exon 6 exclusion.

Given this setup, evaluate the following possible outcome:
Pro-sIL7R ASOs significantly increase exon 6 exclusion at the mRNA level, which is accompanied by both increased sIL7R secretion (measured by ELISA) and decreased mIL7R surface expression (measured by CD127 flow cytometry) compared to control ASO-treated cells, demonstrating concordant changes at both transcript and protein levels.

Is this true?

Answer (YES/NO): YES